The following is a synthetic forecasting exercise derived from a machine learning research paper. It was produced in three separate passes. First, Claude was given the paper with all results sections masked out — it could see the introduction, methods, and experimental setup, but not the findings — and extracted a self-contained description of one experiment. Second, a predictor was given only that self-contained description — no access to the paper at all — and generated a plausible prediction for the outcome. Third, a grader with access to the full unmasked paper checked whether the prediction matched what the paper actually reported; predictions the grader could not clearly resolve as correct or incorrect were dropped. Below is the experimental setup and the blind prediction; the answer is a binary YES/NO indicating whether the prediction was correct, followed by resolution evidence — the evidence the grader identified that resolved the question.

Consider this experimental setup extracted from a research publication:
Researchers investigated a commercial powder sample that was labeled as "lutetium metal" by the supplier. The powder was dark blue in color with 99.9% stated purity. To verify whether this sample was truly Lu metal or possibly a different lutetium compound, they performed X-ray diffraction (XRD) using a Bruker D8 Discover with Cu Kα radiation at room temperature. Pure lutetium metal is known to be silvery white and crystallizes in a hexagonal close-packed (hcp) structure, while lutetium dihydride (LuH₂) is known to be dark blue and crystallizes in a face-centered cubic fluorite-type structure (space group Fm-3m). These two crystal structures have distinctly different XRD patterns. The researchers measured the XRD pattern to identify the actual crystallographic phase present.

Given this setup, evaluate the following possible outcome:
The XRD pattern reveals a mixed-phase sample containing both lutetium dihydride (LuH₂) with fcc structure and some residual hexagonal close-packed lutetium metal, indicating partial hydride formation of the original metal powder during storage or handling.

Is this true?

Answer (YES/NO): NO